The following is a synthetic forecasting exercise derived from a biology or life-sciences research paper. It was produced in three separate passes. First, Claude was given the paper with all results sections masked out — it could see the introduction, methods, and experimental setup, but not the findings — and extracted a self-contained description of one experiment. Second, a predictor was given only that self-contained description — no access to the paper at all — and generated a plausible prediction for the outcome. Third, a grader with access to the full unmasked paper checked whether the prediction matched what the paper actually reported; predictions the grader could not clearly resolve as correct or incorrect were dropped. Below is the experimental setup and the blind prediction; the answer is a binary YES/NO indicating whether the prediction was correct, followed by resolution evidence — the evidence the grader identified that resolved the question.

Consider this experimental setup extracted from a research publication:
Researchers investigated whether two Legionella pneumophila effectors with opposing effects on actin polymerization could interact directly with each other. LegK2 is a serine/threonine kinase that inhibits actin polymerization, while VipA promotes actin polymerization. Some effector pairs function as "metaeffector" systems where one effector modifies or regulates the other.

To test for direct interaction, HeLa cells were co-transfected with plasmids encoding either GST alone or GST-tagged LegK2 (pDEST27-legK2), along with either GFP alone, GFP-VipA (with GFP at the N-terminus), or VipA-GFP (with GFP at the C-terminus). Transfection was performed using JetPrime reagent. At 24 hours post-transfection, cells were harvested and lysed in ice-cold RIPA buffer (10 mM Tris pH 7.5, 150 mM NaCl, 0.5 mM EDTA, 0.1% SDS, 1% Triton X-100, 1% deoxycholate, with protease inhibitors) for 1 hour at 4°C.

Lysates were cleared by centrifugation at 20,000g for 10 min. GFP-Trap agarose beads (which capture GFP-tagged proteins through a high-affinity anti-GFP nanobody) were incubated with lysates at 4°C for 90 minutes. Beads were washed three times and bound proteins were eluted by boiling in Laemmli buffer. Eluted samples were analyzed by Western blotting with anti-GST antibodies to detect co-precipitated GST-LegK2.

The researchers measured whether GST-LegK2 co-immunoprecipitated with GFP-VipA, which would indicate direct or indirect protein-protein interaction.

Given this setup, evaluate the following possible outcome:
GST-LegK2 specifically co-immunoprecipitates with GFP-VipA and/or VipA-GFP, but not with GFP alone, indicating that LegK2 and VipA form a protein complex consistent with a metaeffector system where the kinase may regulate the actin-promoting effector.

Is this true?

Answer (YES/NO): NO